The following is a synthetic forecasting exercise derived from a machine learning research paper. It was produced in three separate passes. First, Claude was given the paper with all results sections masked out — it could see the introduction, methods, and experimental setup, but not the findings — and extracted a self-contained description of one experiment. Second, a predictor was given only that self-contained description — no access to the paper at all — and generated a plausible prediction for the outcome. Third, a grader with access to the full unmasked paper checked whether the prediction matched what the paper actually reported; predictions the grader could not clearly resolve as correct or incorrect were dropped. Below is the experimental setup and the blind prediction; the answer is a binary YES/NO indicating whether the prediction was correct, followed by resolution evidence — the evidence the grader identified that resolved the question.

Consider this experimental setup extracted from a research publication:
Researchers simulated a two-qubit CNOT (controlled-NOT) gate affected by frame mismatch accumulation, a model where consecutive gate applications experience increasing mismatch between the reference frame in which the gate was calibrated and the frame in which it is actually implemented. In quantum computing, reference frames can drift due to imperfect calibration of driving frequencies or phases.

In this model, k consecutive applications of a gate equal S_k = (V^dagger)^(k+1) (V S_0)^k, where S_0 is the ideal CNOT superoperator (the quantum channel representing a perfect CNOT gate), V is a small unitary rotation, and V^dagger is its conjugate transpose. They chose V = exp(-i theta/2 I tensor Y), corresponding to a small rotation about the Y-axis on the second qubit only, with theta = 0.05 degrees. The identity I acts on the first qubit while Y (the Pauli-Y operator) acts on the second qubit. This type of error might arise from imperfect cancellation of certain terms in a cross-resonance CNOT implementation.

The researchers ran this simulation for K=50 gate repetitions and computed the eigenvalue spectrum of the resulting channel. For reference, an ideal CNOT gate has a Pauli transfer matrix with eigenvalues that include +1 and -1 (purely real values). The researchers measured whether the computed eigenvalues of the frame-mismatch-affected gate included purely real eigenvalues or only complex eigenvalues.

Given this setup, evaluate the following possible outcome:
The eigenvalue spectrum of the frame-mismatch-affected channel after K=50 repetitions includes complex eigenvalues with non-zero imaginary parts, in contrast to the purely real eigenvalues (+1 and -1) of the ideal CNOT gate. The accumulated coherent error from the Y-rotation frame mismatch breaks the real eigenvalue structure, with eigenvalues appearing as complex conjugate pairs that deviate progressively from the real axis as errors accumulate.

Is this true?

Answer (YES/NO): YES